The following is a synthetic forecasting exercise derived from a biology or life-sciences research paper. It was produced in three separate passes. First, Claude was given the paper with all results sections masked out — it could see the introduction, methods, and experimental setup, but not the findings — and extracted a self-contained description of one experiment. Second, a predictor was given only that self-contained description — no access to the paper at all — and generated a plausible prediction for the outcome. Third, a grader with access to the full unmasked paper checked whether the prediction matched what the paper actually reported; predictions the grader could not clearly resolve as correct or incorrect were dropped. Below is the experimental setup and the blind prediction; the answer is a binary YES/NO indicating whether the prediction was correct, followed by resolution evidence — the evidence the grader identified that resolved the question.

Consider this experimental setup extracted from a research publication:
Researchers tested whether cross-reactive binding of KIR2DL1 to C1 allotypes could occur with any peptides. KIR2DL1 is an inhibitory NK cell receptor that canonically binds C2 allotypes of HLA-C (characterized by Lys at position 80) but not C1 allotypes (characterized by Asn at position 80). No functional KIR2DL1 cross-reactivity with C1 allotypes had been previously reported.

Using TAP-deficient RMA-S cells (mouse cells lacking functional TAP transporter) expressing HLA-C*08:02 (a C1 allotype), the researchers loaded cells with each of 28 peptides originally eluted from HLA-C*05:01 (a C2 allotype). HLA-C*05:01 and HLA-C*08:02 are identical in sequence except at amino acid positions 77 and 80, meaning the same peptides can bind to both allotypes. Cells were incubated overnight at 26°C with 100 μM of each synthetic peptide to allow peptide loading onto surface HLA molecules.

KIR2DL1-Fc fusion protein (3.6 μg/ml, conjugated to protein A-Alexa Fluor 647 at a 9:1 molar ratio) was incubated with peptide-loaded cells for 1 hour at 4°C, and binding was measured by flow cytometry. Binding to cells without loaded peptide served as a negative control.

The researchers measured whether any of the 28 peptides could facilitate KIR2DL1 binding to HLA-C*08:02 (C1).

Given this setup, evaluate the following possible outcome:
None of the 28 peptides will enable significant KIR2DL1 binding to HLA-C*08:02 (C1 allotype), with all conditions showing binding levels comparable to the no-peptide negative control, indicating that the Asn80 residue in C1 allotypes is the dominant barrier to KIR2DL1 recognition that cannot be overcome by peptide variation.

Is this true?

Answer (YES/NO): NO